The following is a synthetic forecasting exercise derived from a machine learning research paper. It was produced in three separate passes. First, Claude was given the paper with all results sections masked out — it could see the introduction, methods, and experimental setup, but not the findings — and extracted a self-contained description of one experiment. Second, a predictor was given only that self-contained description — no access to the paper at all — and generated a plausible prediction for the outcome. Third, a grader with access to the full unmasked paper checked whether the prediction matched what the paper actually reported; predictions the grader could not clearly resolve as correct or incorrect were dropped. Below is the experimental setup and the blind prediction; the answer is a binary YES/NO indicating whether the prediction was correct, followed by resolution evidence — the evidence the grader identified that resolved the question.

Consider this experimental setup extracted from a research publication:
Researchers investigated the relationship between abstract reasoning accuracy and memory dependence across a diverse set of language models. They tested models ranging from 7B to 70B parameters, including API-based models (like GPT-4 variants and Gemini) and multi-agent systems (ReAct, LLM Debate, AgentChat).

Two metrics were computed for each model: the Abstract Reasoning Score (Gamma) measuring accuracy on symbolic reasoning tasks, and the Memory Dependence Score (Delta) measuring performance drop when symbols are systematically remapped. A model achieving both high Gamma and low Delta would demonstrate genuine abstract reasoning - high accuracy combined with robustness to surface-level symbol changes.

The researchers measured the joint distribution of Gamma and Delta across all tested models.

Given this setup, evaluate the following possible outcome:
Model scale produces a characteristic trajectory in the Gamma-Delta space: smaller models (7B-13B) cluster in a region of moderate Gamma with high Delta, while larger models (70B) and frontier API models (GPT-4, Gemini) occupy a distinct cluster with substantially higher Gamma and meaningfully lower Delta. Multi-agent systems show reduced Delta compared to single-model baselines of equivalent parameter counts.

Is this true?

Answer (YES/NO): NO